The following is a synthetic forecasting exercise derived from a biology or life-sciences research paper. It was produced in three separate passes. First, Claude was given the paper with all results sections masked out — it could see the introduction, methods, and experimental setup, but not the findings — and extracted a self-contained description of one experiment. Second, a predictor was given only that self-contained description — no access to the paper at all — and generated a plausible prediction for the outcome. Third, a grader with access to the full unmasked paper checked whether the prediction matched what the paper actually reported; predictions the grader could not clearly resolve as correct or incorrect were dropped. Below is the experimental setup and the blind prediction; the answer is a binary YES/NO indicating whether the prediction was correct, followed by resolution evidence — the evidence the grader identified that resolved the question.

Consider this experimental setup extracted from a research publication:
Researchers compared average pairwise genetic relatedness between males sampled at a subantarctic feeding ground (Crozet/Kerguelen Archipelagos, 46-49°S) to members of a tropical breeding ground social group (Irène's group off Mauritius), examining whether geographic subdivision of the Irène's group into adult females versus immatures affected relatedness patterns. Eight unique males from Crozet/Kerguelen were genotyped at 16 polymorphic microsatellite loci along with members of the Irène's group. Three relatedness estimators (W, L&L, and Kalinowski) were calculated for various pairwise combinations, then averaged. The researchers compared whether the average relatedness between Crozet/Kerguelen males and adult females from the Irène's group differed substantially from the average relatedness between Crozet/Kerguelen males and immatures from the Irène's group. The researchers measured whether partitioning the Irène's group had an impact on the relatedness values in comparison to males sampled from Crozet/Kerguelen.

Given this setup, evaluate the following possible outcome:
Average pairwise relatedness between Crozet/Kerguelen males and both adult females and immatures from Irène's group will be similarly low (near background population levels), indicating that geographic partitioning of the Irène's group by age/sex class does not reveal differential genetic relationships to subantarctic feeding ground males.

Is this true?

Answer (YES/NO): YES